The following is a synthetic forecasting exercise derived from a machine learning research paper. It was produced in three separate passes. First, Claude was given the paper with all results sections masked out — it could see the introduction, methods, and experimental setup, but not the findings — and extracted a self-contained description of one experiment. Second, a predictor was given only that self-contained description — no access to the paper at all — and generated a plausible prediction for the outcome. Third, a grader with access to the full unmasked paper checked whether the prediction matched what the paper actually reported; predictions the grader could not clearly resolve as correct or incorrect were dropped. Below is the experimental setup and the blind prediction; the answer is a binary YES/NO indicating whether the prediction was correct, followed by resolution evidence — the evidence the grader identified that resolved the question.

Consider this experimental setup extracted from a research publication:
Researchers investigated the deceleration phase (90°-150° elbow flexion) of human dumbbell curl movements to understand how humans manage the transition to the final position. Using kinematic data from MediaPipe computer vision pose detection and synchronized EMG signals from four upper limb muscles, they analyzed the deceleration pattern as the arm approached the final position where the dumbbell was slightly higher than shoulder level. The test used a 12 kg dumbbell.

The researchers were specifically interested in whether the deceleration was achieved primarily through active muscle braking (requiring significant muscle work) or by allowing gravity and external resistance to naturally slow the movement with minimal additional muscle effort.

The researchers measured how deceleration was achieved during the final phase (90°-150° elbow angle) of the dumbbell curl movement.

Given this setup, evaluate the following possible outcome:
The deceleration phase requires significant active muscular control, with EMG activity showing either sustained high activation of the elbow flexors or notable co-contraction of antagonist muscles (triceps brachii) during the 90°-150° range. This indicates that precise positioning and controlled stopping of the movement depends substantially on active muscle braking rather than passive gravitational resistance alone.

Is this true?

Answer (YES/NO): NO